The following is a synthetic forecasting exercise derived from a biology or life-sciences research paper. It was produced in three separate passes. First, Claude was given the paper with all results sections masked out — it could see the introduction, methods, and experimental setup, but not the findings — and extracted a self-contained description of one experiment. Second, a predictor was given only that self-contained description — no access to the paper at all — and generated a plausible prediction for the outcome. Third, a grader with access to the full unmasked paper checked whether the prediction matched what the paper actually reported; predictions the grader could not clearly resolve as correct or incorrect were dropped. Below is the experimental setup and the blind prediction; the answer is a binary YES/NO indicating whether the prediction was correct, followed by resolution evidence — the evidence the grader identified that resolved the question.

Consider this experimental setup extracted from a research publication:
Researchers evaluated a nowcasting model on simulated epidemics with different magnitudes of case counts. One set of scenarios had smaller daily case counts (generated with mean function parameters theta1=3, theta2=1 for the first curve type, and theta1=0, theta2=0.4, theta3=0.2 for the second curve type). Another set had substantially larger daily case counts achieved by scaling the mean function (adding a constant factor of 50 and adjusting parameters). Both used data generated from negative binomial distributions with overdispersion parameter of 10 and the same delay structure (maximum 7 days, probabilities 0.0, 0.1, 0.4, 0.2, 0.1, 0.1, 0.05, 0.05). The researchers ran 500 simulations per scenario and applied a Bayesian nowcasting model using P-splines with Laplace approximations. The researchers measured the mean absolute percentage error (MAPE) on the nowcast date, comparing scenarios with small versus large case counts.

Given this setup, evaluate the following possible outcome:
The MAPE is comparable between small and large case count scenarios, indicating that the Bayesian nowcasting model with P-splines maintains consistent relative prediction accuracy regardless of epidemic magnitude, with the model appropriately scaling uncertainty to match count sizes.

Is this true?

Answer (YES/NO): NO